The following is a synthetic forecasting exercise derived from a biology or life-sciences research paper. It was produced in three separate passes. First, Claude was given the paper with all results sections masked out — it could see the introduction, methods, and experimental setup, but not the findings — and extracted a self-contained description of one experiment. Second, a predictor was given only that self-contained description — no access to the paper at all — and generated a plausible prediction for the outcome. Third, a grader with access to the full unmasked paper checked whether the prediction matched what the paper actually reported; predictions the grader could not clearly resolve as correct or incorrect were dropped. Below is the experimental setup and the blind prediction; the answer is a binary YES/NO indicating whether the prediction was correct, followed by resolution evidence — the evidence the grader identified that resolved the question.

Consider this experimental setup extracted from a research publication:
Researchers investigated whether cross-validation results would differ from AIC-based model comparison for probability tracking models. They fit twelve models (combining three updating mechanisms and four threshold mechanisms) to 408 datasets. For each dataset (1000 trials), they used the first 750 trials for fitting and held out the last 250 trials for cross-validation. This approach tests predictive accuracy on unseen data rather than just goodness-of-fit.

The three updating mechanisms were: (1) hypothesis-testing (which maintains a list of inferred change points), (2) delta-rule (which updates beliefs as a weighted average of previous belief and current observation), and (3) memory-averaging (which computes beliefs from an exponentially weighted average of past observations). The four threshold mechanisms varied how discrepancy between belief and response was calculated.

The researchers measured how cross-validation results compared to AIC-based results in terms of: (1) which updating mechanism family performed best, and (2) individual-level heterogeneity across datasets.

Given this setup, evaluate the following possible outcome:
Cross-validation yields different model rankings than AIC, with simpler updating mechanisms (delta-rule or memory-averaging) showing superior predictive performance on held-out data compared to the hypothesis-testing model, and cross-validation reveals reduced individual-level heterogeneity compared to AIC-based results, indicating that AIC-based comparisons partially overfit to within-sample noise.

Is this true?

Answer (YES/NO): NO